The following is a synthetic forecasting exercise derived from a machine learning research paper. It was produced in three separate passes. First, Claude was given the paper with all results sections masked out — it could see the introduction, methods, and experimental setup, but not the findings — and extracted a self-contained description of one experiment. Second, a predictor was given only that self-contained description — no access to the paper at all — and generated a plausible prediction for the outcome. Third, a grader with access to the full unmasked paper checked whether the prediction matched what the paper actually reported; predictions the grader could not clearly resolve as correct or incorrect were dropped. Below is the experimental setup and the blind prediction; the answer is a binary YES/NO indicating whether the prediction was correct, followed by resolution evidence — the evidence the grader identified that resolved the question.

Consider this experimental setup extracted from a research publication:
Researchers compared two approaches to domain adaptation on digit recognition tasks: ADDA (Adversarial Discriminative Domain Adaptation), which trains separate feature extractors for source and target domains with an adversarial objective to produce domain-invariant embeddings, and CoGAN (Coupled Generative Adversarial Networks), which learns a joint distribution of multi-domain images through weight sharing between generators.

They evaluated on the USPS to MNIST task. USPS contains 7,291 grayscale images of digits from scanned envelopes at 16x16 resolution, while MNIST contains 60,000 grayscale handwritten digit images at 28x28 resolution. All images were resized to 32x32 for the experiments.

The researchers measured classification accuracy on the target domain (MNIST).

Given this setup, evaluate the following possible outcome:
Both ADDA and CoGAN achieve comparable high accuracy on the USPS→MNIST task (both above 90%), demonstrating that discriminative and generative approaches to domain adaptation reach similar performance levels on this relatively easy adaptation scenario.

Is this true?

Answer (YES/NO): NO